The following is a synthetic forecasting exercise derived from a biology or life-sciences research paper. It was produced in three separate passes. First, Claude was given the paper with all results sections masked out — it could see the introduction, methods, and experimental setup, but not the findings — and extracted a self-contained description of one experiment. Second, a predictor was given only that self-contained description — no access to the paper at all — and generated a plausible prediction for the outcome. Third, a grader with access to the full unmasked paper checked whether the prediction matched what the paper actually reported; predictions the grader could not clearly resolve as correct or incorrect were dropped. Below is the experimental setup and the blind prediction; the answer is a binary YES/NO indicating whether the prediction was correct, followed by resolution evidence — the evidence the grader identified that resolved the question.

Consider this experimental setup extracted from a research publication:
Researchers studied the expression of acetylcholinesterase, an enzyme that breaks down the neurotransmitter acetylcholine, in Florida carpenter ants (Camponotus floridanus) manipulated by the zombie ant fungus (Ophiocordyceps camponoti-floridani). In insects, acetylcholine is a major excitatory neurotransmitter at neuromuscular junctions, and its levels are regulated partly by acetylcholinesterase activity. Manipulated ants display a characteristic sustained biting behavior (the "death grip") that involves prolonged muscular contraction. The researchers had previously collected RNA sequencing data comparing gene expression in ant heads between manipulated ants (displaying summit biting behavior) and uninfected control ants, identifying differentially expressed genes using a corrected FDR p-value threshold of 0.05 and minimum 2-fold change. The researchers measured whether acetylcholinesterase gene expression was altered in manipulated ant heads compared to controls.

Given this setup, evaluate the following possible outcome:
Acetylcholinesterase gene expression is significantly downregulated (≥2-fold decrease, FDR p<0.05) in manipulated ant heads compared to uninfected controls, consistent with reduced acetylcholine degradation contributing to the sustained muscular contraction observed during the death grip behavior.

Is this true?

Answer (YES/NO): YES